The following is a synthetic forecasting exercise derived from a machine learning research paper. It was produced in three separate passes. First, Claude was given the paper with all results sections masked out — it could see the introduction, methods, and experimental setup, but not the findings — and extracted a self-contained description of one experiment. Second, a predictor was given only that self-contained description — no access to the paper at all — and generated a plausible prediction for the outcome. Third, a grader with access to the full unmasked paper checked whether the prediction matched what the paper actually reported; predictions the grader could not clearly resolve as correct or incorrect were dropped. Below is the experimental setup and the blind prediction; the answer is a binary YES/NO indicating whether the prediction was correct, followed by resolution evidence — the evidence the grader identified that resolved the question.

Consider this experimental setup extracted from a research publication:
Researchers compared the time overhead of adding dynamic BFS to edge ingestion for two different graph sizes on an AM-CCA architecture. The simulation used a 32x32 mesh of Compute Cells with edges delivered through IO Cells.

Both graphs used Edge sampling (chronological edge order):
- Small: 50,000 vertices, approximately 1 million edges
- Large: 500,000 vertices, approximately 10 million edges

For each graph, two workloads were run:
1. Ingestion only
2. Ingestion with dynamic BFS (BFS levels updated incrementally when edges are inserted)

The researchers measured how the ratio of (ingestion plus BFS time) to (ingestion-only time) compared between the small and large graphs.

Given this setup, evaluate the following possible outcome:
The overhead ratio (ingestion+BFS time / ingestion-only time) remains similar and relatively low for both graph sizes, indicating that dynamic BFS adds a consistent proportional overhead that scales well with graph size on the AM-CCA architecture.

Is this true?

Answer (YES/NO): NO